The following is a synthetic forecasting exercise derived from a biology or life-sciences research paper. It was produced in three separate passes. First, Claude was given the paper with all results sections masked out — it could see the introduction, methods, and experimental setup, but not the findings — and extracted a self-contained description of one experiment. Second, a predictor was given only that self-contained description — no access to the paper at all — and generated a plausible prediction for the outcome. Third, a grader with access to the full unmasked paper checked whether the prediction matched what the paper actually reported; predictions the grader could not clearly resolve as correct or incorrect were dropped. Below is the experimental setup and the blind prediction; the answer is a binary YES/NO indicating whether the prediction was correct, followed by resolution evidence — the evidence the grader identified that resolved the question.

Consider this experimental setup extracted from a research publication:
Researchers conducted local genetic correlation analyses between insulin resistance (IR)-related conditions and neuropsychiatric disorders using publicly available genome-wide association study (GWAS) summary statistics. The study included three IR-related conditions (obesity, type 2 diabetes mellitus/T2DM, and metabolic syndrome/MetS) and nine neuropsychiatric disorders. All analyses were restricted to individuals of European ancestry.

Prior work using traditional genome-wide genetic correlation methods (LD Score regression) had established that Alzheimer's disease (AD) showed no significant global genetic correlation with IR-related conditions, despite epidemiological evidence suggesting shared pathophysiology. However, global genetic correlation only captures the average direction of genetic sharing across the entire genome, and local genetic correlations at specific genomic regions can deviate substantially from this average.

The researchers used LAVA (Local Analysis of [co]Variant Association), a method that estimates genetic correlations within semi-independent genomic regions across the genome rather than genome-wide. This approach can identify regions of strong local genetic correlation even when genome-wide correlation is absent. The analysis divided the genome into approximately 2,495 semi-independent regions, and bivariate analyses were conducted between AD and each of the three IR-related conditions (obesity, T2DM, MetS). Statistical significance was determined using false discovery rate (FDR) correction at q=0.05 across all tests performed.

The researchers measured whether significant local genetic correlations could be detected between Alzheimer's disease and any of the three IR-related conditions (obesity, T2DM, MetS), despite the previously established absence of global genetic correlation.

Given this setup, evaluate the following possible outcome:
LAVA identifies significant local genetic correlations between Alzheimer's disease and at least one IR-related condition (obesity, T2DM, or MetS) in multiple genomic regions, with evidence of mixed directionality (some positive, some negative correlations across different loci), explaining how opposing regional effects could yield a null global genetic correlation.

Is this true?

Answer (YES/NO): YES